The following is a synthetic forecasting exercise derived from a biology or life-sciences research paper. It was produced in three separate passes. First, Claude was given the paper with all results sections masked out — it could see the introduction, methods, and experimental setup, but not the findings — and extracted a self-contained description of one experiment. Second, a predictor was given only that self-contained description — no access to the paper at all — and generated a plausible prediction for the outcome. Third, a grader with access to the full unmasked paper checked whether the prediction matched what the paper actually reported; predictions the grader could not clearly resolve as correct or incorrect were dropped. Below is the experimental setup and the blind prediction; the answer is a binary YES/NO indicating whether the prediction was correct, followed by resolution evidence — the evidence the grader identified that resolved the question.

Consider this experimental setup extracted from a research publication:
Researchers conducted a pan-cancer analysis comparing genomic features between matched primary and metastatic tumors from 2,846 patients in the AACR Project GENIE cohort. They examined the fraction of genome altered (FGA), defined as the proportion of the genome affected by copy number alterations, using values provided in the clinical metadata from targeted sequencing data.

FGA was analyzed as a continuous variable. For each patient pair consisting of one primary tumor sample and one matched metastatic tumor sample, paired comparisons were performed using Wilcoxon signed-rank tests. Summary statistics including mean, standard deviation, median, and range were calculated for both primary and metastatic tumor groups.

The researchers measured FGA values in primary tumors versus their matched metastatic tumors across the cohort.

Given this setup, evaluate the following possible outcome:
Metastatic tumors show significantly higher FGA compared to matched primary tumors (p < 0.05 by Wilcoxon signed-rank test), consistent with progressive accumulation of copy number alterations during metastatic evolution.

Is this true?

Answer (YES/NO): YES